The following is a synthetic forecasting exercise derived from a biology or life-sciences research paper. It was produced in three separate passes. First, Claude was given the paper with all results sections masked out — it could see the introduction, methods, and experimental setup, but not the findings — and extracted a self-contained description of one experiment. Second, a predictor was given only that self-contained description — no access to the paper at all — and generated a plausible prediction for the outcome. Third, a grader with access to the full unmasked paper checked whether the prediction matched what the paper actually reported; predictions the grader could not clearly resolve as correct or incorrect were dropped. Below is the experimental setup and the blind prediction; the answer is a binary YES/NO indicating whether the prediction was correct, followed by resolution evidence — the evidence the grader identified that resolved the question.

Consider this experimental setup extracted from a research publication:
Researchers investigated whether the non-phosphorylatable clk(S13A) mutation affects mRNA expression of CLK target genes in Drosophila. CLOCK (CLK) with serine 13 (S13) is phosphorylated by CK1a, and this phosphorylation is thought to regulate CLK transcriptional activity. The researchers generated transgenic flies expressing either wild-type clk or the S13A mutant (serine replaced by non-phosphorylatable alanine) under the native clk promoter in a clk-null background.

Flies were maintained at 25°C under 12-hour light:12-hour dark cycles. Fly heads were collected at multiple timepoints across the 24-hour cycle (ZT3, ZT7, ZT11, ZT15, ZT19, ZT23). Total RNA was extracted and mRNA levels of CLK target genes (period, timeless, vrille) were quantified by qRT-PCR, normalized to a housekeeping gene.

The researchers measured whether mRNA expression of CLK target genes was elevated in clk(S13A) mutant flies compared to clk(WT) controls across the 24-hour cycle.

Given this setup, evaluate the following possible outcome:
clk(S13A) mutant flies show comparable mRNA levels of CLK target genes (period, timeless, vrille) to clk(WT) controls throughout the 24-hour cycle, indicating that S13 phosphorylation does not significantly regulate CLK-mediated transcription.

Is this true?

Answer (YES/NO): NO